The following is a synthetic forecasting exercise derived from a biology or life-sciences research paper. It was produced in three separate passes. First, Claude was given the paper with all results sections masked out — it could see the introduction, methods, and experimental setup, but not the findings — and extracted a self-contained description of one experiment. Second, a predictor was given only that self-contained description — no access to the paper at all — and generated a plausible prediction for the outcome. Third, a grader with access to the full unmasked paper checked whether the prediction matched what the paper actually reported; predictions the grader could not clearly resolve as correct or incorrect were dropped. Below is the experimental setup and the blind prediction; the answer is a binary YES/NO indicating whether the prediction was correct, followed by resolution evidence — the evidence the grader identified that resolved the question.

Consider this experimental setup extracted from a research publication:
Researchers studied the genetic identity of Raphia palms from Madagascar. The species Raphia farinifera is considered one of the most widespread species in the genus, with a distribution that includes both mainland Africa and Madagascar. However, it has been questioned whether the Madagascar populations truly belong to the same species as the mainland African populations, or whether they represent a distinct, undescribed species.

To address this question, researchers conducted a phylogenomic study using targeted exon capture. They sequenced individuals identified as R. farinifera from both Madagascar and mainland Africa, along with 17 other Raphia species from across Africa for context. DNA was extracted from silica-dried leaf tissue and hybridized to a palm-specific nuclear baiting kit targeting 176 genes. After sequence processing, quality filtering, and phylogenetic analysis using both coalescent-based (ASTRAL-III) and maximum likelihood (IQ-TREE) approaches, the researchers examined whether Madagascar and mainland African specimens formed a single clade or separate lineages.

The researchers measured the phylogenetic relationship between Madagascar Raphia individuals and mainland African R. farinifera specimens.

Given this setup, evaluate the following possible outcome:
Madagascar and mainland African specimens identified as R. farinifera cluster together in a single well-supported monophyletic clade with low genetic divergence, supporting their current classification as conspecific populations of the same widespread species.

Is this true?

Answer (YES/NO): NO